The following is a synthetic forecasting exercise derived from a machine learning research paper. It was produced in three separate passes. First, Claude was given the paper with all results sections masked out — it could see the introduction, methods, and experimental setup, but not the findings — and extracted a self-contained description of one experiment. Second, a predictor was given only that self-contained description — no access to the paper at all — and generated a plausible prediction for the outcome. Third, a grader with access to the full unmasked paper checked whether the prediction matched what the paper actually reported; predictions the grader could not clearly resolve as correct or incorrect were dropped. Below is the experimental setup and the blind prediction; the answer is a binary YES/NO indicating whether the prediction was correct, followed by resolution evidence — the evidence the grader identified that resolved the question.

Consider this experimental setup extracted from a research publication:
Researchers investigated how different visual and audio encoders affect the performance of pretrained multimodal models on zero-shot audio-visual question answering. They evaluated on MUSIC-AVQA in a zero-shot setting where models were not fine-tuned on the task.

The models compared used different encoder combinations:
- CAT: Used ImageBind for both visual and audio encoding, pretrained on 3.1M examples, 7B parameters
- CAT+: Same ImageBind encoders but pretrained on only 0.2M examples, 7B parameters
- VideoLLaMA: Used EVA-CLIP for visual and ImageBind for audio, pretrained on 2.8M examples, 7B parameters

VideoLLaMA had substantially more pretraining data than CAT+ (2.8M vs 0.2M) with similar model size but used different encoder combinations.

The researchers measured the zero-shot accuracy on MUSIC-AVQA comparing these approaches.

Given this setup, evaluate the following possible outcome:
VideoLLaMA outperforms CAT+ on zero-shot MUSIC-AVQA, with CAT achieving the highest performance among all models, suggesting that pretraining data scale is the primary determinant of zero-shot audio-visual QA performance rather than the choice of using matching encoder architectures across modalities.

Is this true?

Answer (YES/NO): NO